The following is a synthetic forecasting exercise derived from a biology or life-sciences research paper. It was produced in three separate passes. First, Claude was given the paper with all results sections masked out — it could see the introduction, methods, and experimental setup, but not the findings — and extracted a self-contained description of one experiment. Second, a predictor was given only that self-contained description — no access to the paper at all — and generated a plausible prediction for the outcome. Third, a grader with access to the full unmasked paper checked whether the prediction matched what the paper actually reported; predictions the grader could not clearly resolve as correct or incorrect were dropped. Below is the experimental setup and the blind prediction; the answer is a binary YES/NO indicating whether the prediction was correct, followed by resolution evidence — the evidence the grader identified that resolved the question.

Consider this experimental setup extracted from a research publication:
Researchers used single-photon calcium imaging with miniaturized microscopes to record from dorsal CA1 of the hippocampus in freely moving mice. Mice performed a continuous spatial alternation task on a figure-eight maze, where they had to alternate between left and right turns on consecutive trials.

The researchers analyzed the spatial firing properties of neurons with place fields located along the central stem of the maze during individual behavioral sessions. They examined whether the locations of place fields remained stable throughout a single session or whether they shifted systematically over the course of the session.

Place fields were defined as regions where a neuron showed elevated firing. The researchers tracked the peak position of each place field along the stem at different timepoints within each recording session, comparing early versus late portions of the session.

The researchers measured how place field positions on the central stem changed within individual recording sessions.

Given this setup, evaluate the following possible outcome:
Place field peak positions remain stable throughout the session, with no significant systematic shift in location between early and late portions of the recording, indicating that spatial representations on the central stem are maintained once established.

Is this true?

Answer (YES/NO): NO